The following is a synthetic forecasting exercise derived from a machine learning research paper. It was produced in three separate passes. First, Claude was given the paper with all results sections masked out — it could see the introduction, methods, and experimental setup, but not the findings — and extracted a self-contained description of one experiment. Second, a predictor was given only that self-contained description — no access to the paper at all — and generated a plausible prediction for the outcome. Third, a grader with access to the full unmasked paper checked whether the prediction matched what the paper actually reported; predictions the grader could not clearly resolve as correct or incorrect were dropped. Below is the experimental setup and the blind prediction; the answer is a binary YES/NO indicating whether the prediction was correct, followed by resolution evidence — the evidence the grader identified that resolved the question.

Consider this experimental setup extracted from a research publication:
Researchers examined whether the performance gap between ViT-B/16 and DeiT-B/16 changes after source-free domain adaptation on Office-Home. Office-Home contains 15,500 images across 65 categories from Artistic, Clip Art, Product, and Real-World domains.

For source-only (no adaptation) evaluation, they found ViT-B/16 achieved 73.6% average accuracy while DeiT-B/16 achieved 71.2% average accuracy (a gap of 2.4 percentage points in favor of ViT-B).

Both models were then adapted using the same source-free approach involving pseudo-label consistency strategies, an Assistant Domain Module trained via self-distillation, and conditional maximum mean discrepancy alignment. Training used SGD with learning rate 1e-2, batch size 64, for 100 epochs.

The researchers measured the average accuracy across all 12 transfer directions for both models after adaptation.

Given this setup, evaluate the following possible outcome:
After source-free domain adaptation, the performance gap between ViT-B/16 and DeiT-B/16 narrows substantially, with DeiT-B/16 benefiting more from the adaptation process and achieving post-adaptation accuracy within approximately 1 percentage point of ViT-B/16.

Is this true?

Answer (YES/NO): NO